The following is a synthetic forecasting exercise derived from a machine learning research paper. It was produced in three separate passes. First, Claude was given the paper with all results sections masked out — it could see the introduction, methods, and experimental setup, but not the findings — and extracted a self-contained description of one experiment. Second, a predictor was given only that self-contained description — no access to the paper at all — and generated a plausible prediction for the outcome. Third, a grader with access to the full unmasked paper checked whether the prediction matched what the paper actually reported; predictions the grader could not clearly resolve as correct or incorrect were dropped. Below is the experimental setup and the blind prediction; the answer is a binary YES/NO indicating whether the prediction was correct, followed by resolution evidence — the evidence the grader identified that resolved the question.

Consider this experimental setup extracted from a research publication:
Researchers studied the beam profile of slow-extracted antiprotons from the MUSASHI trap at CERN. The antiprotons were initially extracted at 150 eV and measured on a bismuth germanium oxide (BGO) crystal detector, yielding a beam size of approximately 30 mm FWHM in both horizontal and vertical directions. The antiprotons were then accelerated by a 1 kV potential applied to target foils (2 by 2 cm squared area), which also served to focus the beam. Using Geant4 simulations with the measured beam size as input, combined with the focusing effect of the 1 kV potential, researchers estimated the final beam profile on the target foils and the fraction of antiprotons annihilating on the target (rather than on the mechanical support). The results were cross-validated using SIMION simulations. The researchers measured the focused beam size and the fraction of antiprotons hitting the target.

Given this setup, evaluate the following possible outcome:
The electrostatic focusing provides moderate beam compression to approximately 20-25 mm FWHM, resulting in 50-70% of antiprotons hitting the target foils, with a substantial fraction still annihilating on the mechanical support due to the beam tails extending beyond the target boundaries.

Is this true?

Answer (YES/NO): NO